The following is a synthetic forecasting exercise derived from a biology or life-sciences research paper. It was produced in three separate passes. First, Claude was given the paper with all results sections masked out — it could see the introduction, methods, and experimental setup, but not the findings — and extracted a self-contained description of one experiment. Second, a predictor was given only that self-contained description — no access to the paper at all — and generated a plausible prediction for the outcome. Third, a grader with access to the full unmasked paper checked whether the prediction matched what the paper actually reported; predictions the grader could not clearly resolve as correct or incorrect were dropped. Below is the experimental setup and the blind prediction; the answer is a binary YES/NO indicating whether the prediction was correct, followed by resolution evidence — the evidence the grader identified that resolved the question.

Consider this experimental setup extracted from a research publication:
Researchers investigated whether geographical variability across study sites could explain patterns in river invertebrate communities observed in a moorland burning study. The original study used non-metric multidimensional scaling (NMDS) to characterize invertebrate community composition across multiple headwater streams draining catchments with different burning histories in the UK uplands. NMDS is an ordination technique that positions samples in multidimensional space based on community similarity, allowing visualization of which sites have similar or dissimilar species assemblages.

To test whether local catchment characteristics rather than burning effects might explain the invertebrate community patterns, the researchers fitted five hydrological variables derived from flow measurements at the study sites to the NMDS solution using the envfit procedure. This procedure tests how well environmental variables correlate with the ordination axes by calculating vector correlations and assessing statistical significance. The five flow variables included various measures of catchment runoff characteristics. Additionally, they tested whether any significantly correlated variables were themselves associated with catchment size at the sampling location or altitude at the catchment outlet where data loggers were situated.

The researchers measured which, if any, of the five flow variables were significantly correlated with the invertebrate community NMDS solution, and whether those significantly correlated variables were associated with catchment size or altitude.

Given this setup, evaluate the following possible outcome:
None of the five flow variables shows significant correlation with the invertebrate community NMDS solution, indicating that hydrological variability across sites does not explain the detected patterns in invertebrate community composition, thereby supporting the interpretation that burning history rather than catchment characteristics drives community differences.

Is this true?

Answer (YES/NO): NO